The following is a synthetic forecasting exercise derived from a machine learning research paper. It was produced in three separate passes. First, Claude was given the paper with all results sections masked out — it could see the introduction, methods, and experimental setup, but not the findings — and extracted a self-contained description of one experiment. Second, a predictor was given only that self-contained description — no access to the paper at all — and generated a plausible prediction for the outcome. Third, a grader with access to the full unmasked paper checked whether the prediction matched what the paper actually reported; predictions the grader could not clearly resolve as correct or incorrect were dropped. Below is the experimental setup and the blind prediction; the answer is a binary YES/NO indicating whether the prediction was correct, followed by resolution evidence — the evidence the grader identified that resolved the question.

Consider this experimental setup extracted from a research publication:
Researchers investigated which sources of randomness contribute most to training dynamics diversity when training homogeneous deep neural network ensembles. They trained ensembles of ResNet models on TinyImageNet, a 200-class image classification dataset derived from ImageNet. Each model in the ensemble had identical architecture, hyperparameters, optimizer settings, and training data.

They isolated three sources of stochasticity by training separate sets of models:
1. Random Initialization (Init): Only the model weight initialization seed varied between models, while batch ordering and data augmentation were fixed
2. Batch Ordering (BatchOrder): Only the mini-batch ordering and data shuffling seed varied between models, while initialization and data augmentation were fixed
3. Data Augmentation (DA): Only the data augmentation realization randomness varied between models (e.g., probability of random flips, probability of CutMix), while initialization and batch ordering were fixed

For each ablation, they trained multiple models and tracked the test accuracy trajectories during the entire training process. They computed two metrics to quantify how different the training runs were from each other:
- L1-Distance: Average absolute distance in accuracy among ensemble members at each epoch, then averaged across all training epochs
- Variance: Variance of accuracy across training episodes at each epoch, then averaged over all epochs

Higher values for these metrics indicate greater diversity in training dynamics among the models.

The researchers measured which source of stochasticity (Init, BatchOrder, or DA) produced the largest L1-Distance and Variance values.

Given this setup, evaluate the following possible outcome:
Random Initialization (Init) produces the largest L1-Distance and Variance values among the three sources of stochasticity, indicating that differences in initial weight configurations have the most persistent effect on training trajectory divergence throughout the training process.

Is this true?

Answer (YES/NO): NO